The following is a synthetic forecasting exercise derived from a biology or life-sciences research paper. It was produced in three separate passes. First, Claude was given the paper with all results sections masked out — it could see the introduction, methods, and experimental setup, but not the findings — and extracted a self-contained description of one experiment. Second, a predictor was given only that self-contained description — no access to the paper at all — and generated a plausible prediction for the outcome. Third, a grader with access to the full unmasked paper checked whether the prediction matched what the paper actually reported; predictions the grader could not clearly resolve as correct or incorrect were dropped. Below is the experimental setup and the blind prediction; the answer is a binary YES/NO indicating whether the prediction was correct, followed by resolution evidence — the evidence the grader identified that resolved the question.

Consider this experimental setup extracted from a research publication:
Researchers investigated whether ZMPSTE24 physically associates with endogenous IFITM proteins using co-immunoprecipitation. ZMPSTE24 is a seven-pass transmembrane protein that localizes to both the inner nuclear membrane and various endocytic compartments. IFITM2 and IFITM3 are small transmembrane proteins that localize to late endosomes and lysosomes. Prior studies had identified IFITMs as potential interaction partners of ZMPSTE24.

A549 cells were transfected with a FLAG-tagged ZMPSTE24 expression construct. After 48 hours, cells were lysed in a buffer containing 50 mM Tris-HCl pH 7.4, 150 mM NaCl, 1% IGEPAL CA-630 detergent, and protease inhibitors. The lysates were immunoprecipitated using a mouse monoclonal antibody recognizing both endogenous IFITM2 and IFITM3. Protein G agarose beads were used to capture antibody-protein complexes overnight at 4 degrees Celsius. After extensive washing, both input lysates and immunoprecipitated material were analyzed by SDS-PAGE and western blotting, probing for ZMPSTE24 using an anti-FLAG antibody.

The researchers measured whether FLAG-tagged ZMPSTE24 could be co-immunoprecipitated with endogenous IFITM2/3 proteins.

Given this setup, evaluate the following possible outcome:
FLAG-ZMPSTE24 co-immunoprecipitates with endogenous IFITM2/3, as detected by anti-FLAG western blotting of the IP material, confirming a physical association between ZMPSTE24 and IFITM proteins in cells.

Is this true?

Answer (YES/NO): YES